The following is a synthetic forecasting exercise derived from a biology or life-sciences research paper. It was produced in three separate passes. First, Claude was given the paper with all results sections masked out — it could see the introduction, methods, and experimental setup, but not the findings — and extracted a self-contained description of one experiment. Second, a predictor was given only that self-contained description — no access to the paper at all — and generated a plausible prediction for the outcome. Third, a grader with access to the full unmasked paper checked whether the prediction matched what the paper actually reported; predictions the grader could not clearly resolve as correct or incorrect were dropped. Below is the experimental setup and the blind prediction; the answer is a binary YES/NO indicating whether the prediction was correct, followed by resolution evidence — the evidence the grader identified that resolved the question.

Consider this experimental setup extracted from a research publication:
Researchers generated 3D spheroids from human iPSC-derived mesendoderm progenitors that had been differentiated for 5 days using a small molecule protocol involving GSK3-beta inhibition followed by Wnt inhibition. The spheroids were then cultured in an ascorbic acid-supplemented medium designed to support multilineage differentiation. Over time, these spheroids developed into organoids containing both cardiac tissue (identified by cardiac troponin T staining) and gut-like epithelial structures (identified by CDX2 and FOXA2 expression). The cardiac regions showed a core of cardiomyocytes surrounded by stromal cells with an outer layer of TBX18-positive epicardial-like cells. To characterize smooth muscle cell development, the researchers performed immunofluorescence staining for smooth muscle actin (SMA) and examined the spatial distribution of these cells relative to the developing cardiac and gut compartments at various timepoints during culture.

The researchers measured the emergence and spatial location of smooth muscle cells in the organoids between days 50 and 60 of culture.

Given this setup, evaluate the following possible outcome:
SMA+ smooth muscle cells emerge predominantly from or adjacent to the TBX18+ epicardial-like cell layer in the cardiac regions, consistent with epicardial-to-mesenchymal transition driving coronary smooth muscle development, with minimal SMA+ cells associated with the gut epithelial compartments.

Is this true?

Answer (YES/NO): NO